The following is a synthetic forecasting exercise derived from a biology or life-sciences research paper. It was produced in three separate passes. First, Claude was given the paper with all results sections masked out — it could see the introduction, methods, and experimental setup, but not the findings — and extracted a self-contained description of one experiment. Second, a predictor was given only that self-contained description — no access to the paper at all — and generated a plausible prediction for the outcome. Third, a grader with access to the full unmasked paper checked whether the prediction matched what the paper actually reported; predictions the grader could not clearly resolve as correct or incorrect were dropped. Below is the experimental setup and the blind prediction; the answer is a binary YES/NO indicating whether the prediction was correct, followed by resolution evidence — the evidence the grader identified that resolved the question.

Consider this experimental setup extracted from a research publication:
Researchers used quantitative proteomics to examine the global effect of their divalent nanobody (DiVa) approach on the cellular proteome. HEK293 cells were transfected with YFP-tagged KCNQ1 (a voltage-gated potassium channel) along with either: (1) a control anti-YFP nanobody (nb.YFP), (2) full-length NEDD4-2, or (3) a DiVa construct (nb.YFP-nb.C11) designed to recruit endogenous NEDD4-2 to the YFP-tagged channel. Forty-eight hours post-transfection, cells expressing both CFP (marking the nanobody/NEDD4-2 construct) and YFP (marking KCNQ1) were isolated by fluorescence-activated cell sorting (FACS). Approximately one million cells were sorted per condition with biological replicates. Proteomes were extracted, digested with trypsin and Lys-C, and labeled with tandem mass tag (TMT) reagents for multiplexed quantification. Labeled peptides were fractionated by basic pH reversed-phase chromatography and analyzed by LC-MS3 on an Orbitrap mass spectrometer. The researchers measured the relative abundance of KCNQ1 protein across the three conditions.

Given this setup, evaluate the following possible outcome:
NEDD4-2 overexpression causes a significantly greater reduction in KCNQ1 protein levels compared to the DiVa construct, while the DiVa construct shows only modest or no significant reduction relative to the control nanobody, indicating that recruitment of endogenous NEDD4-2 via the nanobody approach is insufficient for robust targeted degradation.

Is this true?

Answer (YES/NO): NO